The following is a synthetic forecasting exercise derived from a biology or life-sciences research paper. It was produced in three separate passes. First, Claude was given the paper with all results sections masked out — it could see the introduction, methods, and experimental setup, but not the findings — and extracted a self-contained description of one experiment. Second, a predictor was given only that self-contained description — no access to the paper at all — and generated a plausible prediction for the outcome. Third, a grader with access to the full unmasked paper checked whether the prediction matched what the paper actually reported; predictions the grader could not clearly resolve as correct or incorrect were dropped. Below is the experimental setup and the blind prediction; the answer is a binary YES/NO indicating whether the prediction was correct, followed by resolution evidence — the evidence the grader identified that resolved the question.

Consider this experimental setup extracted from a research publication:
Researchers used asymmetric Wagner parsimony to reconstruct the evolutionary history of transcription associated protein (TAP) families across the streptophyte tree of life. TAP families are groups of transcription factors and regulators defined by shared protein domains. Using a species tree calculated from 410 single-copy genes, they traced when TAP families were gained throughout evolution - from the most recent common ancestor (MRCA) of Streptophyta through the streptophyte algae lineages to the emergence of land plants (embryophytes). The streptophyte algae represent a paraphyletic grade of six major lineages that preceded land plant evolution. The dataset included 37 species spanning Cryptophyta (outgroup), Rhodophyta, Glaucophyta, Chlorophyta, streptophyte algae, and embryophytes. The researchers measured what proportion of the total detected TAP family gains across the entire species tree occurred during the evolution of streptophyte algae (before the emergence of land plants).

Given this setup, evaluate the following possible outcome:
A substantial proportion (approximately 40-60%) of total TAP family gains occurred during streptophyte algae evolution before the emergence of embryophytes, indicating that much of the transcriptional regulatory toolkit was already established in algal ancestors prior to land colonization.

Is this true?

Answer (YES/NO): NO